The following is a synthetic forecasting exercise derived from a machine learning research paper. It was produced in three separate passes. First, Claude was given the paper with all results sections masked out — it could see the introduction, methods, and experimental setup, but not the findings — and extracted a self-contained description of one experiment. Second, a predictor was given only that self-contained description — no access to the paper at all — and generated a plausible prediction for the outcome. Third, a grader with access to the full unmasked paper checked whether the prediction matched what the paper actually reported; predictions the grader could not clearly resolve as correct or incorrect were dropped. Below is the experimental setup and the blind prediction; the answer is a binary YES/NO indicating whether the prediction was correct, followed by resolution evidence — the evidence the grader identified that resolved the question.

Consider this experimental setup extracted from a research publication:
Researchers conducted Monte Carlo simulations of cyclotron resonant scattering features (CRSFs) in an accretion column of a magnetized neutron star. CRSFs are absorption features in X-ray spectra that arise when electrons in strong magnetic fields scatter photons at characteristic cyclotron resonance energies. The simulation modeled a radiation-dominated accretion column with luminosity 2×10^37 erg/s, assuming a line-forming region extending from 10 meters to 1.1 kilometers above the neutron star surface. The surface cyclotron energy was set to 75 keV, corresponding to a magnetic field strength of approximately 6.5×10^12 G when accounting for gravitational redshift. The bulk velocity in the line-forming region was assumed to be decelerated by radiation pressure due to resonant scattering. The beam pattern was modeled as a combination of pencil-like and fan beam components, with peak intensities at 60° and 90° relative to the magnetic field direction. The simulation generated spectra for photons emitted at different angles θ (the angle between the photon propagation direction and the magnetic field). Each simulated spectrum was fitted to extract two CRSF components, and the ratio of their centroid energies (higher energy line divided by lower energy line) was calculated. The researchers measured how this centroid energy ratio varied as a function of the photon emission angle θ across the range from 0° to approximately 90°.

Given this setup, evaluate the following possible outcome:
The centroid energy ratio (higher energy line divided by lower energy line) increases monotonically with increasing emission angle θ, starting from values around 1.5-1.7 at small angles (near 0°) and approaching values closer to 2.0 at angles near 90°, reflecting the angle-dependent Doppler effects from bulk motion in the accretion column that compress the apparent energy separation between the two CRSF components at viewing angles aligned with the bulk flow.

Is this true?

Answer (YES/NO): NO